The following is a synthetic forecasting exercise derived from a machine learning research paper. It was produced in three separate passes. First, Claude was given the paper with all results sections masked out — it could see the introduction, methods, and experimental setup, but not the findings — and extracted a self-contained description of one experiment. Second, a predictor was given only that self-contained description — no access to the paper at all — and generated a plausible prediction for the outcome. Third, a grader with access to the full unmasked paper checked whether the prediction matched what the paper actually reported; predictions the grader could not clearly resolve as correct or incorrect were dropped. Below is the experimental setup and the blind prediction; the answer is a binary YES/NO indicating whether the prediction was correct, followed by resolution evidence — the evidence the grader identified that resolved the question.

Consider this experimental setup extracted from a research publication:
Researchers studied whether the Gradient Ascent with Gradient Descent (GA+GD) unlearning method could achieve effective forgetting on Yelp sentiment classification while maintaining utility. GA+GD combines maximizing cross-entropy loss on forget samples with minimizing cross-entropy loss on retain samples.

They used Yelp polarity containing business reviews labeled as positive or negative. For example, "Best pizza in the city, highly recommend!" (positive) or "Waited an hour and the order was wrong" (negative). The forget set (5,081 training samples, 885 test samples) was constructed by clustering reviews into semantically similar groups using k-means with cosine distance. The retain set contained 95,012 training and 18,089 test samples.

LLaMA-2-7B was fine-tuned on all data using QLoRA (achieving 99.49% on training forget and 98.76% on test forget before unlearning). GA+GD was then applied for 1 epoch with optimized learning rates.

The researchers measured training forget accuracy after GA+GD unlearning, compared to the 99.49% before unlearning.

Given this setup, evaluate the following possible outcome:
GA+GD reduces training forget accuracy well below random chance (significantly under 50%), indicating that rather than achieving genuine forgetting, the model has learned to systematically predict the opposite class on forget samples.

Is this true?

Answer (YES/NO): NO